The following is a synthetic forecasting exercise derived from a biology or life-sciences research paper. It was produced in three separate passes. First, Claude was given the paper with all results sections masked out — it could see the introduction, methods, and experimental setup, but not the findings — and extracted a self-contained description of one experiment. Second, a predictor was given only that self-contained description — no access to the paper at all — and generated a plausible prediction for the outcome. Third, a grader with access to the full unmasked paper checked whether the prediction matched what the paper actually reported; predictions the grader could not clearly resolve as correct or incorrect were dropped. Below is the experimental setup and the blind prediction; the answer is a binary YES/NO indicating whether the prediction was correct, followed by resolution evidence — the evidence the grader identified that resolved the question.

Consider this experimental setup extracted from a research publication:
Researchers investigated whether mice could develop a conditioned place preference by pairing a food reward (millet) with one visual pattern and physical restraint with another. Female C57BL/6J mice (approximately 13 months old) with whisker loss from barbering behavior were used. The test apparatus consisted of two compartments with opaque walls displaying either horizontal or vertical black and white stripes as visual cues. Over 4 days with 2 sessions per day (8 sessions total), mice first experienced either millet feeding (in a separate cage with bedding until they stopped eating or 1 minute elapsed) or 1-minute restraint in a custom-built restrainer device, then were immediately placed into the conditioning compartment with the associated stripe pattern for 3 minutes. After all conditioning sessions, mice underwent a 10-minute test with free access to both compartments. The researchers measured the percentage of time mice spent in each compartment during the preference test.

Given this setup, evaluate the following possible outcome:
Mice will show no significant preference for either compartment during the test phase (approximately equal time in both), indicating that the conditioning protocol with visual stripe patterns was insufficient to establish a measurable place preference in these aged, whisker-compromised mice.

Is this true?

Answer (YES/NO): YES